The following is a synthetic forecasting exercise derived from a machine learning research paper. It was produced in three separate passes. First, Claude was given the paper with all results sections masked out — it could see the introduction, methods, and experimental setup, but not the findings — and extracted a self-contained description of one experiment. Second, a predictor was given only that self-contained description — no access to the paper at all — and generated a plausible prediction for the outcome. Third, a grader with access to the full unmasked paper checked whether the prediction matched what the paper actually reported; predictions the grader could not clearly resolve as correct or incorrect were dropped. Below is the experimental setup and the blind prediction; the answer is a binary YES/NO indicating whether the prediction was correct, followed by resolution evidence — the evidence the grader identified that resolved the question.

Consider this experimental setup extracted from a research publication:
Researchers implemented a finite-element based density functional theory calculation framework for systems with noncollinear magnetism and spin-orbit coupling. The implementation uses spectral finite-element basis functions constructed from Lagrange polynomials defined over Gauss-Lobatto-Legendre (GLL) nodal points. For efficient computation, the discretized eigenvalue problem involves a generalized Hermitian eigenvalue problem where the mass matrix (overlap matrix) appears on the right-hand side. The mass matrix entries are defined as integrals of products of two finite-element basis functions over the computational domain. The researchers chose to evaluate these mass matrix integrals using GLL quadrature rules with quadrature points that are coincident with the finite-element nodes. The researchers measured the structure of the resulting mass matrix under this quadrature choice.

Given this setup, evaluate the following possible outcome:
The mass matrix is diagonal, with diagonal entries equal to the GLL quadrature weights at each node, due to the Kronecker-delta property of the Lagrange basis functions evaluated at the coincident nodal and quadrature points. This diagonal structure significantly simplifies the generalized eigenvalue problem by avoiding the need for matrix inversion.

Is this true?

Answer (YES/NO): YES